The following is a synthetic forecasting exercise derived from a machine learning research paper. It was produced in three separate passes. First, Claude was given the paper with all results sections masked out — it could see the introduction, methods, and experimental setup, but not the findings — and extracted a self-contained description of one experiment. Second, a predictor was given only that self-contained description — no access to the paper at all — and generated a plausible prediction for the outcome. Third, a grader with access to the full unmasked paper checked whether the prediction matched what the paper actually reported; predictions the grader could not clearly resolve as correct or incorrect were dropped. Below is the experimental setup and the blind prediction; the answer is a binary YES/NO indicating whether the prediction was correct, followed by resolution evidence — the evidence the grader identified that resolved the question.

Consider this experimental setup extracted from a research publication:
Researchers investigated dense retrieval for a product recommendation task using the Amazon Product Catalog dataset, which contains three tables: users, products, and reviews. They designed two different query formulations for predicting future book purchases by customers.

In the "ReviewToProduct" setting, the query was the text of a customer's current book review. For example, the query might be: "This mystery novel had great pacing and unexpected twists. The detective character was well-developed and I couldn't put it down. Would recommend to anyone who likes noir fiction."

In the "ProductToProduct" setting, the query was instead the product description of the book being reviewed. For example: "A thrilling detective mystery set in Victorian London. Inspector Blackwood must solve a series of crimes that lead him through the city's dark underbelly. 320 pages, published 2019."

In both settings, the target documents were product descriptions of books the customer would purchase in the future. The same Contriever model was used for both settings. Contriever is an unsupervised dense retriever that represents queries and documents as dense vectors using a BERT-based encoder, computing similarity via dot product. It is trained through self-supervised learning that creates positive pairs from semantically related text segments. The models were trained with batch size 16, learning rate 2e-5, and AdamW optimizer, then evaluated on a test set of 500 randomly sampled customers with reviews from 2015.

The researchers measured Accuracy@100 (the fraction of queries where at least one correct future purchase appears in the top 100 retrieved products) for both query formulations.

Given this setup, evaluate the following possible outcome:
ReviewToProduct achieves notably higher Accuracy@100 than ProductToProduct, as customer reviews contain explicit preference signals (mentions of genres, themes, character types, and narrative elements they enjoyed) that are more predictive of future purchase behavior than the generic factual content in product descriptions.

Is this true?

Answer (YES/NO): NO